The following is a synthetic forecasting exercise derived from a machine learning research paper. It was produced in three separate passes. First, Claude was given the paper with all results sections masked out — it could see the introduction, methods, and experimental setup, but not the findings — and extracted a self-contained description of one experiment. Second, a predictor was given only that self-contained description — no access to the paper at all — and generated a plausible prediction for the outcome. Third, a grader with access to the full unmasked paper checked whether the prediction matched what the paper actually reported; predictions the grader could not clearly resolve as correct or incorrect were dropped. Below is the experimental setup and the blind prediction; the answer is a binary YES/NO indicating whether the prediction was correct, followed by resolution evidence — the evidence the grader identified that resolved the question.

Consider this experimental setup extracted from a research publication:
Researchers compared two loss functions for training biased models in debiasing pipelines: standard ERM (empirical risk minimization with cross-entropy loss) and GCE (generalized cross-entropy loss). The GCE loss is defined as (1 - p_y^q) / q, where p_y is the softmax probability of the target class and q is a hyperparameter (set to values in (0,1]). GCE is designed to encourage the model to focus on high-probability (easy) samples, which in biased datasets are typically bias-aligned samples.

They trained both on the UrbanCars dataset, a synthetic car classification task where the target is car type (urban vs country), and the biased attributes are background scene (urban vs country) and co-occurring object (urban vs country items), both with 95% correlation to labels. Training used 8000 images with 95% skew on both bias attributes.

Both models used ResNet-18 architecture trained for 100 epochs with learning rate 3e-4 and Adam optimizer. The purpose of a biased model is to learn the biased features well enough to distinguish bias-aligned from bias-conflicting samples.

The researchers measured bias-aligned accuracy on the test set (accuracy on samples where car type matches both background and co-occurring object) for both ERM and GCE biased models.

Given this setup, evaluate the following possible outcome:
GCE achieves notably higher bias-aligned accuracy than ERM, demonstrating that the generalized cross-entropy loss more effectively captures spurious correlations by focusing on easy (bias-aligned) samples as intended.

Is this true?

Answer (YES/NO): NO